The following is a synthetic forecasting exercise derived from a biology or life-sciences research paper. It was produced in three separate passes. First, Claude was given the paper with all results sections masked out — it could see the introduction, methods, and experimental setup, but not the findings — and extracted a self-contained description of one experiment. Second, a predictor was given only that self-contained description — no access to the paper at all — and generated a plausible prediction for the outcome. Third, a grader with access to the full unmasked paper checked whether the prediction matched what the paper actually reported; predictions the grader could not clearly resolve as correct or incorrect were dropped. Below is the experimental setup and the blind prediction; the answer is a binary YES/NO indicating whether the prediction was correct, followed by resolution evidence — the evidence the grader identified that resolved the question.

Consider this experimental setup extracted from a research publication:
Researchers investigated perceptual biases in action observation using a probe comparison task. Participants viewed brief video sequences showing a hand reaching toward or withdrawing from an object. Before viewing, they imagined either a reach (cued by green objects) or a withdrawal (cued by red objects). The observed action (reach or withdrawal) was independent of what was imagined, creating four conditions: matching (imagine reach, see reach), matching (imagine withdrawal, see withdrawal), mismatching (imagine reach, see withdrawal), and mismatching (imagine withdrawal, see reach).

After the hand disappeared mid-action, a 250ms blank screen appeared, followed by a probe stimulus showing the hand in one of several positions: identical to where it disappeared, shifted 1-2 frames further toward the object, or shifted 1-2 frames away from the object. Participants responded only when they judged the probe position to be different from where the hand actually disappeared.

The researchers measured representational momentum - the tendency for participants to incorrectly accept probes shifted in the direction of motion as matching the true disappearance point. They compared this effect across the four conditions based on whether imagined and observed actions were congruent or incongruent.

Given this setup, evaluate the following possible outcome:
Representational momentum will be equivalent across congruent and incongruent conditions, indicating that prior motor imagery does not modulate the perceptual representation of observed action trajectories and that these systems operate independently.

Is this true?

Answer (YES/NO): NO